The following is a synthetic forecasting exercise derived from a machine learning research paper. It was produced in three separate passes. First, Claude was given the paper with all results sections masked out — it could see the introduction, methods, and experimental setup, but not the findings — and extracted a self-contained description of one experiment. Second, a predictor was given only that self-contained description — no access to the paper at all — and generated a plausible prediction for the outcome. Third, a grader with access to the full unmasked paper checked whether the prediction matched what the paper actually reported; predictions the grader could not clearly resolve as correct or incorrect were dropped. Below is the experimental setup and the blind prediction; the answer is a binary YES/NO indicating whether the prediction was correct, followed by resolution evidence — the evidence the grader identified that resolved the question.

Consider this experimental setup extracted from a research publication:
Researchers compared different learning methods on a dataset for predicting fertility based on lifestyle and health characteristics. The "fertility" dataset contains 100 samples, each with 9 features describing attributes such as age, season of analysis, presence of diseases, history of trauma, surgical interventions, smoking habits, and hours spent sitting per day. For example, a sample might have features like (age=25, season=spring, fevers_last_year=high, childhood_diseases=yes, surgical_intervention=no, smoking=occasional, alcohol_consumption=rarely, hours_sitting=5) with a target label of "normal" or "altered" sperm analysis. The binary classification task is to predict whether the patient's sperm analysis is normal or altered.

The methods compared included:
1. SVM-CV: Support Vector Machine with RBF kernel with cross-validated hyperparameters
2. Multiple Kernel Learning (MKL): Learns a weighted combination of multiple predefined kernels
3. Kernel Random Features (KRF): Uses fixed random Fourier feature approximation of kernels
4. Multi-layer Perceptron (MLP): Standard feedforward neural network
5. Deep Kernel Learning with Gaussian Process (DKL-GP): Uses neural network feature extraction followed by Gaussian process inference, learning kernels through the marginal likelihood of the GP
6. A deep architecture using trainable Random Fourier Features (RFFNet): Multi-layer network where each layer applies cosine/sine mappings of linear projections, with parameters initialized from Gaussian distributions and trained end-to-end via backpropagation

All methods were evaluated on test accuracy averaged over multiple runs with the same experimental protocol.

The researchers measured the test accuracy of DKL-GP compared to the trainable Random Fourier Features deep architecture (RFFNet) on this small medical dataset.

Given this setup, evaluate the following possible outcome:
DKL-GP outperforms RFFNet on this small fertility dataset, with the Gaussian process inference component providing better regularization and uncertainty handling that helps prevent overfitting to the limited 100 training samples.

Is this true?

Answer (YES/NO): YES